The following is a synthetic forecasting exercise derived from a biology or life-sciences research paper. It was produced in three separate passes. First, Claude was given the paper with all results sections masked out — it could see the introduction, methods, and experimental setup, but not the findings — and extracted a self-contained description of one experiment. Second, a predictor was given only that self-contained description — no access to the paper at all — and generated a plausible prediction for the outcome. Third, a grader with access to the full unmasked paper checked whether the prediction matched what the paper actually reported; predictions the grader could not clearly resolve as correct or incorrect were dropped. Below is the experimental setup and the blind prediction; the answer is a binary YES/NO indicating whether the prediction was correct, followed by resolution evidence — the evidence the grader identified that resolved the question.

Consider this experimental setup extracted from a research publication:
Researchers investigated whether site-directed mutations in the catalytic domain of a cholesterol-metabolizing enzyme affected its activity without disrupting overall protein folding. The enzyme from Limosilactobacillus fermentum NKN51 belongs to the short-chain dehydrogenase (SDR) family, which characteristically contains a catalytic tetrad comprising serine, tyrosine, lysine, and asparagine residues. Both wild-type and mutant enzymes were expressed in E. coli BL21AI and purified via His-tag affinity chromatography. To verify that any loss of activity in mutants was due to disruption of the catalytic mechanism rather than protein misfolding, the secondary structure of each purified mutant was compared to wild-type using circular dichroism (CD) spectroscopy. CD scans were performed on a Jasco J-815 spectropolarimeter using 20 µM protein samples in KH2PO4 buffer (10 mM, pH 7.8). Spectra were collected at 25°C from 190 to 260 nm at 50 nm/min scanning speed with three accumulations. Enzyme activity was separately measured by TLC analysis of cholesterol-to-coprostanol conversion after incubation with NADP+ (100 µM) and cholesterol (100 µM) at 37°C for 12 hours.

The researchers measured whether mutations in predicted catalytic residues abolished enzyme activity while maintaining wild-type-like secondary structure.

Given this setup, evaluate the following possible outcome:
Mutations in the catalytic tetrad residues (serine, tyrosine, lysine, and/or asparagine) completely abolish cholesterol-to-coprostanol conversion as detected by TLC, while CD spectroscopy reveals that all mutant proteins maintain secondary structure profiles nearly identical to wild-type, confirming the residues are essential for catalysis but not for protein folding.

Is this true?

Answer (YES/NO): NO